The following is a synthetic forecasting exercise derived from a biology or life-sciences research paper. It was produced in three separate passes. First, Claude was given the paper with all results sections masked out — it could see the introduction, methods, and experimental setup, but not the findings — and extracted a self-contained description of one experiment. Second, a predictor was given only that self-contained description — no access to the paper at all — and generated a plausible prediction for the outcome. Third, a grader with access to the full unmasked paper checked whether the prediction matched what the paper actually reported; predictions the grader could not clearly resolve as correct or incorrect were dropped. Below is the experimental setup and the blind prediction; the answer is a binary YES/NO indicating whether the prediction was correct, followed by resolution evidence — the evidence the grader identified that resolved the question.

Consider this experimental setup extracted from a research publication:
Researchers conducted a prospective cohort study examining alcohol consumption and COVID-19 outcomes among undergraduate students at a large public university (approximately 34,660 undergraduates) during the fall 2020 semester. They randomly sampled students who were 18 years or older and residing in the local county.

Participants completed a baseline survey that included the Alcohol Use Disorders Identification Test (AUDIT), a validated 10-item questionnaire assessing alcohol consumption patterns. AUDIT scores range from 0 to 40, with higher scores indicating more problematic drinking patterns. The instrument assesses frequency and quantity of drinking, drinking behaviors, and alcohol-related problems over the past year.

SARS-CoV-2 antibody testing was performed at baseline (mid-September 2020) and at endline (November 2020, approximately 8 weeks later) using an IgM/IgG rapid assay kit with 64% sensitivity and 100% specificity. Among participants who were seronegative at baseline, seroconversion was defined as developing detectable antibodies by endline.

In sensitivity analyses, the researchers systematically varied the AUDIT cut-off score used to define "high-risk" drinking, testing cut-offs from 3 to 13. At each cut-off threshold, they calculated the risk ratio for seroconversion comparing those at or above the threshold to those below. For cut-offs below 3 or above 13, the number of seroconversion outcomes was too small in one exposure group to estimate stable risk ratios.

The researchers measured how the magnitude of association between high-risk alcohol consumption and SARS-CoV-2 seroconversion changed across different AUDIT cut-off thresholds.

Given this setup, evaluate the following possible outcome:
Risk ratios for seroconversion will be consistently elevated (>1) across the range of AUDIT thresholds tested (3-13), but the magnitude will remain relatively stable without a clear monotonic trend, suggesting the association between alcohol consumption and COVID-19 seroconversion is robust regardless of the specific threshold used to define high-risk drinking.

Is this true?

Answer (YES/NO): NO